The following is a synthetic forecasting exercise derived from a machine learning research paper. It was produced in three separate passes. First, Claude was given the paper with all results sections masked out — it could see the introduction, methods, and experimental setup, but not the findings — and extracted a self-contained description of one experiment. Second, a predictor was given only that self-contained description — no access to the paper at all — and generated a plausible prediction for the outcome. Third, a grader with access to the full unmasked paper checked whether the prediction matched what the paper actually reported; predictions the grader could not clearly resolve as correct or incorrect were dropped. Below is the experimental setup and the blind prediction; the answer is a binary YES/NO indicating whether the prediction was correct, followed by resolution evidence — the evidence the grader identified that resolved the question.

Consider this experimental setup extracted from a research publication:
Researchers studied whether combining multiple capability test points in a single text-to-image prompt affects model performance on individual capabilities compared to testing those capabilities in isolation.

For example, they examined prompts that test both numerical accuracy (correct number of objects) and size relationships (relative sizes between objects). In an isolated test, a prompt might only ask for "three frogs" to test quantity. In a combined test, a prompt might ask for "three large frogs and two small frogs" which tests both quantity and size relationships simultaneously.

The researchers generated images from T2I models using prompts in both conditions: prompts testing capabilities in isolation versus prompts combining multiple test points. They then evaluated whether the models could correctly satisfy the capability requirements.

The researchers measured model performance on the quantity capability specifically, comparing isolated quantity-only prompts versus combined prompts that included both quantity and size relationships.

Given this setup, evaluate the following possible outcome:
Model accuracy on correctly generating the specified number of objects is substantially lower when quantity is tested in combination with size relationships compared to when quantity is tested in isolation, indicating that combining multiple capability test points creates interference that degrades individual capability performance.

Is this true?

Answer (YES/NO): YES